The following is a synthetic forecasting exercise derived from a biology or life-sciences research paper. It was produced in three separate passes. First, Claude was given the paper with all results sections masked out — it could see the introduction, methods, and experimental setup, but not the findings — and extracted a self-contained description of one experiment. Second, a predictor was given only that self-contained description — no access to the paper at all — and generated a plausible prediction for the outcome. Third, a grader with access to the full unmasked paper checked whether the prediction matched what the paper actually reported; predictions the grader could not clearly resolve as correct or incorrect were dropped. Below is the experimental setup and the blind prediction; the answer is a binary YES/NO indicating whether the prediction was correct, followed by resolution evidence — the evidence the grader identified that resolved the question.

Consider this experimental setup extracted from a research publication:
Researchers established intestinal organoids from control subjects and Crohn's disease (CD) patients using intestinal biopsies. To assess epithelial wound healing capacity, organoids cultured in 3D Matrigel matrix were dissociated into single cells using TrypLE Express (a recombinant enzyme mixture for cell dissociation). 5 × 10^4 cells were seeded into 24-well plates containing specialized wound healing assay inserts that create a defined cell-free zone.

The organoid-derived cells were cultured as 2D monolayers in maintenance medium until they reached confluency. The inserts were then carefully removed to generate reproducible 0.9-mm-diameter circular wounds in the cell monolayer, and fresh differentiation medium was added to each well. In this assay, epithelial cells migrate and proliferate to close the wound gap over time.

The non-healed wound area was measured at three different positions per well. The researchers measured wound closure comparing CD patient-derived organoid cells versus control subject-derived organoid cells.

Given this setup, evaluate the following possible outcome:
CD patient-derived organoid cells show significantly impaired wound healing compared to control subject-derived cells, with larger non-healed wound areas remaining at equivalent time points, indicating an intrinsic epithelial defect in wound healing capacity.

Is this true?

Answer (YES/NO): NO